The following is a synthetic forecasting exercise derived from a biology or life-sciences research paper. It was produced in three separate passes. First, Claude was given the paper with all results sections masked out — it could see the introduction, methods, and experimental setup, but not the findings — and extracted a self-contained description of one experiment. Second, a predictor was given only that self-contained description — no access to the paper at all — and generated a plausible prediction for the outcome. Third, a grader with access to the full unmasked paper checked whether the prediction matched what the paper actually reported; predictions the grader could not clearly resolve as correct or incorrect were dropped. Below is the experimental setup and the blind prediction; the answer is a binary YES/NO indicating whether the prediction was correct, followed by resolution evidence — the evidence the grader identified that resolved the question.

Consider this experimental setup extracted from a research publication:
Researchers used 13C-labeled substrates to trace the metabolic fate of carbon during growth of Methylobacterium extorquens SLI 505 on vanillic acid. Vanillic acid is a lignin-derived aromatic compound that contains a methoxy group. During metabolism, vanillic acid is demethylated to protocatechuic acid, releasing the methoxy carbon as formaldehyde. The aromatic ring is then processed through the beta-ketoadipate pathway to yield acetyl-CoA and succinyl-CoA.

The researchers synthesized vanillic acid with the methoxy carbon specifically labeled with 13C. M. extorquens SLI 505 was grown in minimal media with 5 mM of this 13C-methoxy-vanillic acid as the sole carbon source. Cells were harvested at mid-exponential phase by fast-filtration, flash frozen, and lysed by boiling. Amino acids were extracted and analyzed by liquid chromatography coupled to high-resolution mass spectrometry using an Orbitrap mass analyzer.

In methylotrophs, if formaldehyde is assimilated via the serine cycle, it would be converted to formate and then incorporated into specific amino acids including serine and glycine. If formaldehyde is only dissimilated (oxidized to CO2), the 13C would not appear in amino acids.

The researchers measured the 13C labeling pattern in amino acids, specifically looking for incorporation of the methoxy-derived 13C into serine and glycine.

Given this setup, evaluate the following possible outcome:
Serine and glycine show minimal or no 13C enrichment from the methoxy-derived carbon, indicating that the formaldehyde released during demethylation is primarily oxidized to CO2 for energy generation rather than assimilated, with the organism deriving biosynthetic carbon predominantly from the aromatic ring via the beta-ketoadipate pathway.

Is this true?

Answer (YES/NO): YES